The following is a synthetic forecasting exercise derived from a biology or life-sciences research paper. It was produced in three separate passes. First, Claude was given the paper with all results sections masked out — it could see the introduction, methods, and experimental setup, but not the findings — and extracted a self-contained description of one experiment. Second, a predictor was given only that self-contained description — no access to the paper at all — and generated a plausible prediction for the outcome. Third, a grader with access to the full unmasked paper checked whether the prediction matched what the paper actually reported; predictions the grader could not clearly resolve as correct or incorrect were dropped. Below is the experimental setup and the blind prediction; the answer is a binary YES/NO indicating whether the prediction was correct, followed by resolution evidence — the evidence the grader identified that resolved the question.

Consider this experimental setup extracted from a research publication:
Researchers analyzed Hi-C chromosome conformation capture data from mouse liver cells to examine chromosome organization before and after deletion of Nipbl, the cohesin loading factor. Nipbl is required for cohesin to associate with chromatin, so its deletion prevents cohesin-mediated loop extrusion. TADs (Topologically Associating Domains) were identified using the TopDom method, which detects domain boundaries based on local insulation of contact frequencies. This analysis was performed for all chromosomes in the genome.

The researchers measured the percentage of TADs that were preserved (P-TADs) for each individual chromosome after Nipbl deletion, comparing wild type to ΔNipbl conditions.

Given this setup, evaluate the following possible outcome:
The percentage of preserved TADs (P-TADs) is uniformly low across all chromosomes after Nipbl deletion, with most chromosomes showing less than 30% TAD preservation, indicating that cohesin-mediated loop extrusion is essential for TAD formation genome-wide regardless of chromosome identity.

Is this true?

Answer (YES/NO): NO